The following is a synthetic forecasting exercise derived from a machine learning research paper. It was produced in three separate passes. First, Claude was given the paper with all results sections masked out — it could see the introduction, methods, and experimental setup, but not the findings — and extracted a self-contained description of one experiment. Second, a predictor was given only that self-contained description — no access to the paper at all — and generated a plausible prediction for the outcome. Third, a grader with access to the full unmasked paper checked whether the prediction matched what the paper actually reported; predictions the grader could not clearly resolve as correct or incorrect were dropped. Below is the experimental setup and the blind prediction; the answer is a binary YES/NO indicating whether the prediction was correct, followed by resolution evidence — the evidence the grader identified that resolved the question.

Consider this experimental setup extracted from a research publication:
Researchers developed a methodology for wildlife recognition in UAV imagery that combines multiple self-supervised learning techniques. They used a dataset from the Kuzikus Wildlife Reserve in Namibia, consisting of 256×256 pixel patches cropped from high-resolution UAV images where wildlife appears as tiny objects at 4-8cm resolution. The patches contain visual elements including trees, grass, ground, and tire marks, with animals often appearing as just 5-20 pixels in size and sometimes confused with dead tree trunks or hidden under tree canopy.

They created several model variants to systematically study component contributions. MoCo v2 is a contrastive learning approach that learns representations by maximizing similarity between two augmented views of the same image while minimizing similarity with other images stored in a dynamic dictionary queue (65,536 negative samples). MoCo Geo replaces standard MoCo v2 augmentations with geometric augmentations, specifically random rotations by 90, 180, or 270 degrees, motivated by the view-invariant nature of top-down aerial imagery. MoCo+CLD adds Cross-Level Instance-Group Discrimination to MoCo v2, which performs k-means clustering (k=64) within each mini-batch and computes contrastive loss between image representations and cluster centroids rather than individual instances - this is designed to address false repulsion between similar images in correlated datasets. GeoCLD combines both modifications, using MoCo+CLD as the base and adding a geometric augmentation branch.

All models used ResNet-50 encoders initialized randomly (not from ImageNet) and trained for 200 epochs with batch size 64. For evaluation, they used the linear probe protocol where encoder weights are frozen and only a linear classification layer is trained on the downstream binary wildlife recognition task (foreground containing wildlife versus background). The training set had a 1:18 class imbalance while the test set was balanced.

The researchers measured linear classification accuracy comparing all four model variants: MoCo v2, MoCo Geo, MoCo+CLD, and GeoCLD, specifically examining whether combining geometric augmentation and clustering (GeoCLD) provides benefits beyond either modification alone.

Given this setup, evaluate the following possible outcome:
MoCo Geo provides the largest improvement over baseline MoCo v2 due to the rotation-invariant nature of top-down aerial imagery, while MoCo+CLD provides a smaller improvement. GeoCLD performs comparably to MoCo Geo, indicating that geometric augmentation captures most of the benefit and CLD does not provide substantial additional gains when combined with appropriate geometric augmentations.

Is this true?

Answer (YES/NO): NO